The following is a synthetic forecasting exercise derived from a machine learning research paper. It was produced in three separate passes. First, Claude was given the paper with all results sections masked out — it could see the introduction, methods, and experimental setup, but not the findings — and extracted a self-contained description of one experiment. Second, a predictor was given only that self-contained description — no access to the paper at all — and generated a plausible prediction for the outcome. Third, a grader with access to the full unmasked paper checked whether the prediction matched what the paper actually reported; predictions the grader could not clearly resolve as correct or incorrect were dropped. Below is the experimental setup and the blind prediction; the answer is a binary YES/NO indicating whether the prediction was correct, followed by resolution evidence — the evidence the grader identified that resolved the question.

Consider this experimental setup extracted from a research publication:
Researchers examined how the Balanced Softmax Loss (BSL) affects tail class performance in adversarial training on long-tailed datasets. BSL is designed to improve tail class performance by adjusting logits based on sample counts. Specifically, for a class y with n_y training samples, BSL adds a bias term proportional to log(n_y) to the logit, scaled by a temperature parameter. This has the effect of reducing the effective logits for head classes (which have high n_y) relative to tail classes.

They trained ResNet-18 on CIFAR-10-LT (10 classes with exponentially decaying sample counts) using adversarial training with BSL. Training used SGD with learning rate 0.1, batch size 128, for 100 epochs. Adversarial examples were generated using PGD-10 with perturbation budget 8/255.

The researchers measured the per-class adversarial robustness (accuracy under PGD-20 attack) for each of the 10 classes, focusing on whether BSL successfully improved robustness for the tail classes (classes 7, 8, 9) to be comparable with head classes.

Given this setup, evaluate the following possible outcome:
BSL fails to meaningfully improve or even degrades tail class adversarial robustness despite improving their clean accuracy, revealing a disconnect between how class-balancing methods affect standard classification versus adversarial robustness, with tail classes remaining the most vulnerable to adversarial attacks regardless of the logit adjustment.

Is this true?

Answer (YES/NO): NO